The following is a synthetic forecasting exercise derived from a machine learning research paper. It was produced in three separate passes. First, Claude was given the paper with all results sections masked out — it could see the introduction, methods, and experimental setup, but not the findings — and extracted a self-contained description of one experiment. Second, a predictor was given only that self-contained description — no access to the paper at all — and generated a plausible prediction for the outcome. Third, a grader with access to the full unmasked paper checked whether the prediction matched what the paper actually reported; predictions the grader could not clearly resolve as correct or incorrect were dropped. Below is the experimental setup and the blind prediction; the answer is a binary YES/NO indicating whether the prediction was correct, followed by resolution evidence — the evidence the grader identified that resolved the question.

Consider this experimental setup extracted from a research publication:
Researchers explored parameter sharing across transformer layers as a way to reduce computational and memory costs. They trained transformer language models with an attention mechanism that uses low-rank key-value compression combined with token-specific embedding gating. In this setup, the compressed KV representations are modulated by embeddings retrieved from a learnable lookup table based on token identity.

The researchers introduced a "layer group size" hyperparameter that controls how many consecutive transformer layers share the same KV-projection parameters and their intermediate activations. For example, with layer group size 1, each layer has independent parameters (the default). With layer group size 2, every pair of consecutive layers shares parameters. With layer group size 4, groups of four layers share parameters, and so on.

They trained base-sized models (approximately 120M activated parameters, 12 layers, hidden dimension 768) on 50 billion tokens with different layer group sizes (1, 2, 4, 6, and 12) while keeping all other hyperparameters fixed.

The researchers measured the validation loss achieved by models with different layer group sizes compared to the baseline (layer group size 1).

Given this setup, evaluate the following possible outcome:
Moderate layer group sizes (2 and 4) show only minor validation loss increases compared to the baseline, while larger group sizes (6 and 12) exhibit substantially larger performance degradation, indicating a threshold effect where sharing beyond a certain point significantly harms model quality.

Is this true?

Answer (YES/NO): NO